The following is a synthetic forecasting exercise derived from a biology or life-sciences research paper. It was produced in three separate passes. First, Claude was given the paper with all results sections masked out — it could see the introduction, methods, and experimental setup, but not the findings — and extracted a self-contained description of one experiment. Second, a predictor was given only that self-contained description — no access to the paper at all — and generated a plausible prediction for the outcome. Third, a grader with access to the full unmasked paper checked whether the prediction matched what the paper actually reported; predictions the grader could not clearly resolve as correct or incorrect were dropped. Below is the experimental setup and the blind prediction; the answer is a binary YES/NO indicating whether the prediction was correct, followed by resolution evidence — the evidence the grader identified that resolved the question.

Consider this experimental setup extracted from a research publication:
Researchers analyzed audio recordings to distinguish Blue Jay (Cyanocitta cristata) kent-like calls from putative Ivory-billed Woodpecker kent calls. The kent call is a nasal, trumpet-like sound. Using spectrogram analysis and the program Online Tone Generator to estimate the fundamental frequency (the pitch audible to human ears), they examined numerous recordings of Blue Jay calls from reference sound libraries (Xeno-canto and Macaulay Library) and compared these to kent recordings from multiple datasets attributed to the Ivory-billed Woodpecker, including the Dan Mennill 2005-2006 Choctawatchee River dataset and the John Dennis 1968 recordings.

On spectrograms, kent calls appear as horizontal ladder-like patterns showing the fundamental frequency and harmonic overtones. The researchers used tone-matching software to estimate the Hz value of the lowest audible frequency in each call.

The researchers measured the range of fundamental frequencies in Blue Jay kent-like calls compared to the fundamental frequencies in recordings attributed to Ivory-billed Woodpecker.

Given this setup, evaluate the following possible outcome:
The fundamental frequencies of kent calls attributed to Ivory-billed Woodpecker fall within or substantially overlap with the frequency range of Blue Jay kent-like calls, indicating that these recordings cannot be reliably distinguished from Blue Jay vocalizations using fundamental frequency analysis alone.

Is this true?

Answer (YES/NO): NO